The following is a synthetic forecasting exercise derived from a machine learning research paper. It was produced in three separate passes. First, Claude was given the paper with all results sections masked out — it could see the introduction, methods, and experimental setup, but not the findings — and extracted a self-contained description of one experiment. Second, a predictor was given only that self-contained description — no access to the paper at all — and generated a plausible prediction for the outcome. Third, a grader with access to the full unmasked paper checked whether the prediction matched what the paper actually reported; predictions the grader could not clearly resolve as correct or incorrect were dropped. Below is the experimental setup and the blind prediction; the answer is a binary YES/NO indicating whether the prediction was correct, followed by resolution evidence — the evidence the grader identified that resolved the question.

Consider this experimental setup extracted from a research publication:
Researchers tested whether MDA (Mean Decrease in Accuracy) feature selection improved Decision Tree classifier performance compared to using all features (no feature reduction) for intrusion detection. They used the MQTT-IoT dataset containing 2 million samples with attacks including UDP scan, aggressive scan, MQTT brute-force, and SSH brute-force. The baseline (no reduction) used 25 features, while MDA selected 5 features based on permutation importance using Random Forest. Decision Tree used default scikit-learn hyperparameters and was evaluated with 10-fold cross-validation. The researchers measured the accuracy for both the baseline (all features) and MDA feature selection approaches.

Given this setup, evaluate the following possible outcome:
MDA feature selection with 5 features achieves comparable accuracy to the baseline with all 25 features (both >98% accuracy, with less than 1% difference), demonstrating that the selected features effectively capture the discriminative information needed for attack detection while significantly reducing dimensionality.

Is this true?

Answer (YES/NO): NO